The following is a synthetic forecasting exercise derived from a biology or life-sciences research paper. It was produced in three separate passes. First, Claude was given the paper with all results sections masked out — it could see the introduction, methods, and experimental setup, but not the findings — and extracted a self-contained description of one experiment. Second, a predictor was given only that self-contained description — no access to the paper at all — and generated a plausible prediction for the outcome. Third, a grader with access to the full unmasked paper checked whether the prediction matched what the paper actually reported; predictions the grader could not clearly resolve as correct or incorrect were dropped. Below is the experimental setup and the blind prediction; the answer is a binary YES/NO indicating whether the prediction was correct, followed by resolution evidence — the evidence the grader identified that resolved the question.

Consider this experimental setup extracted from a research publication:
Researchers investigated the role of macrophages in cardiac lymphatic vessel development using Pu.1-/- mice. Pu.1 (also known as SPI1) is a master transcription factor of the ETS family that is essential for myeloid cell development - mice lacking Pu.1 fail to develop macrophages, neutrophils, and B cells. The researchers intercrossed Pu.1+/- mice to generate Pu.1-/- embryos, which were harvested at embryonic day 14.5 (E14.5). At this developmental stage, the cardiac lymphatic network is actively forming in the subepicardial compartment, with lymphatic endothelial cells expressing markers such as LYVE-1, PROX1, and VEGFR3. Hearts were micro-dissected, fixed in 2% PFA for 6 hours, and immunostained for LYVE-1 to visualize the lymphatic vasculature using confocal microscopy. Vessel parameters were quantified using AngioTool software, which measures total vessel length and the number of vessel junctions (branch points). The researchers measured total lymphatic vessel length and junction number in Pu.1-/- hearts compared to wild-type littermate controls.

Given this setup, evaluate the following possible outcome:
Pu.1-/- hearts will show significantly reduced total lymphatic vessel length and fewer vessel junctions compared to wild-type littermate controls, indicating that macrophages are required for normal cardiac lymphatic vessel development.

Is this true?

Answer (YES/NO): YES